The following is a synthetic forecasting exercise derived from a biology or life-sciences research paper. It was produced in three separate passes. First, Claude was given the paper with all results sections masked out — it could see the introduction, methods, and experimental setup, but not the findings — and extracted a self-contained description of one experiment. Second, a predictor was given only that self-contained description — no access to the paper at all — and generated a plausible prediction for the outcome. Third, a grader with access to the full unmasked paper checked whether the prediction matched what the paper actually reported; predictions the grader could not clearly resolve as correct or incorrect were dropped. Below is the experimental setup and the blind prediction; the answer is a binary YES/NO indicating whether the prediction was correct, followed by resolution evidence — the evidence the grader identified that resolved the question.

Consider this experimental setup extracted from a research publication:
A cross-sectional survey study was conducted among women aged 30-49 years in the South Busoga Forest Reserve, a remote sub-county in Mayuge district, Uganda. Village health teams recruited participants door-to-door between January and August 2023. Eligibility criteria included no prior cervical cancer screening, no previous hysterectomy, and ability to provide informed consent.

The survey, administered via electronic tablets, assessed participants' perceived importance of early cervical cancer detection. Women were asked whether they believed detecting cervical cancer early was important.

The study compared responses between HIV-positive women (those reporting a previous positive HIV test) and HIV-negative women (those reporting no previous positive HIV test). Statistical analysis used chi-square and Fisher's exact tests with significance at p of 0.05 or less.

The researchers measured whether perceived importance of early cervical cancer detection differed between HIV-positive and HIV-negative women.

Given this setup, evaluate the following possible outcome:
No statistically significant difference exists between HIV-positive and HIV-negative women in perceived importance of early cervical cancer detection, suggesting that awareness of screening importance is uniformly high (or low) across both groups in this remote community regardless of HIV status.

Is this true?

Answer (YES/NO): NO